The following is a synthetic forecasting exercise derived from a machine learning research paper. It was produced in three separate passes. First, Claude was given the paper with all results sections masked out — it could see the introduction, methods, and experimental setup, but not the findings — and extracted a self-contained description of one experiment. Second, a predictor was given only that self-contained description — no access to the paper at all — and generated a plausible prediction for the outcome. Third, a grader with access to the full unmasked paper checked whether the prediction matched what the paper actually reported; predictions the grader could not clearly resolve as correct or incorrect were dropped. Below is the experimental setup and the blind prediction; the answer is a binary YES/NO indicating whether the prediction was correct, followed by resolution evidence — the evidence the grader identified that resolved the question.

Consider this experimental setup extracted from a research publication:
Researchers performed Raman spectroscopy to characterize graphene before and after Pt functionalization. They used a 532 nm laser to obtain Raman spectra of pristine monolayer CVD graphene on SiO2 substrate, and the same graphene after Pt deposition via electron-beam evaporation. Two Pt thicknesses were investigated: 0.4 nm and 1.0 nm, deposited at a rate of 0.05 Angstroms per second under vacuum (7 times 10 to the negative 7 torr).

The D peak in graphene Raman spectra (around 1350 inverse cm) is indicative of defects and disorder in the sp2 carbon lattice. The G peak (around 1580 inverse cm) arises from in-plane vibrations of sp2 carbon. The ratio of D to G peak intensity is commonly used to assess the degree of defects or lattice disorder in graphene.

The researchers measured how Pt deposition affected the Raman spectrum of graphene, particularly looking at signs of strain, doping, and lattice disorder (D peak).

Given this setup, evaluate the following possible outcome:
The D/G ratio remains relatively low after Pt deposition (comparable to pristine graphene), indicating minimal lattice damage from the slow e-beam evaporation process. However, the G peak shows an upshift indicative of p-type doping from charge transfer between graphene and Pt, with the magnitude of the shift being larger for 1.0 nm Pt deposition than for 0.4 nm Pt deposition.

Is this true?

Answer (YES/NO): NO